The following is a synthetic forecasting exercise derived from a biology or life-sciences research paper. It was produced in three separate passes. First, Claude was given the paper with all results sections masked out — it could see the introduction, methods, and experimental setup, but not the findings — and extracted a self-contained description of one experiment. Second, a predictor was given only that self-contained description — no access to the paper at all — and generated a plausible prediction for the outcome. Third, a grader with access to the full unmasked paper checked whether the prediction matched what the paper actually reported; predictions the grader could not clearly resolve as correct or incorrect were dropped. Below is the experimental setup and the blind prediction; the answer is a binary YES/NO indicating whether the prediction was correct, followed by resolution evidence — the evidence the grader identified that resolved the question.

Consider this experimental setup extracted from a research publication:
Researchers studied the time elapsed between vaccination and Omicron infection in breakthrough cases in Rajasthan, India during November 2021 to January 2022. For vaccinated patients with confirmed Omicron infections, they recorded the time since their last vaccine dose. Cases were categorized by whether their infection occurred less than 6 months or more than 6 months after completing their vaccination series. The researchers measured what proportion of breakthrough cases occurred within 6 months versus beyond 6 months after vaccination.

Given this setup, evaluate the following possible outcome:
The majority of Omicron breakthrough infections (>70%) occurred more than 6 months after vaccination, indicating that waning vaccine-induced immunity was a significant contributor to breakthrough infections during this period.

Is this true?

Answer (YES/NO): NO